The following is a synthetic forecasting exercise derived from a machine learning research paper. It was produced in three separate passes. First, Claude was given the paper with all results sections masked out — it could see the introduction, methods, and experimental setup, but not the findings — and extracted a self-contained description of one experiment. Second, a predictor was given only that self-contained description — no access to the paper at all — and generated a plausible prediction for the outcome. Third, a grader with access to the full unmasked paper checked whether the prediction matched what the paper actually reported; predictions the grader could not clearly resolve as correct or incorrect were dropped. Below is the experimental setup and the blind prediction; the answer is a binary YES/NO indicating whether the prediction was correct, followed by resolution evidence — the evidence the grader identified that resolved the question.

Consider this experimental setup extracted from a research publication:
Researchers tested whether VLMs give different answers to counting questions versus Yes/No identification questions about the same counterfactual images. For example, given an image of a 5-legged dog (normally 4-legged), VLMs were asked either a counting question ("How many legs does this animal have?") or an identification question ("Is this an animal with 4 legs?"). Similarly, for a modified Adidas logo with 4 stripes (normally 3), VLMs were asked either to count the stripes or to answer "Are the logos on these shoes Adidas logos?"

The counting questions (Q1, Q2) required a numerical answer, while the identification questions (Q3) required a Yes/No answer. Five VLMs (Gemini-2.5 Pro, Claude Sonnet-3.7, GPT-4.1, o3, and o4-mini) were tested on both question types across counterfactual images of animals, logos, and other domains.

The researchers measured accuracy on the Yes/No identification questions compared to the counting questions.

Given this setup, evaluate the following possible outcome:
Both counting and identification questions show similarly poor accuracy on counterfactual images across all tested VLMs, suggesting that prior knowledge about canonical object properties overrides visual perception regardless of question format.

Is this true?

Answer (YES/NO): YES